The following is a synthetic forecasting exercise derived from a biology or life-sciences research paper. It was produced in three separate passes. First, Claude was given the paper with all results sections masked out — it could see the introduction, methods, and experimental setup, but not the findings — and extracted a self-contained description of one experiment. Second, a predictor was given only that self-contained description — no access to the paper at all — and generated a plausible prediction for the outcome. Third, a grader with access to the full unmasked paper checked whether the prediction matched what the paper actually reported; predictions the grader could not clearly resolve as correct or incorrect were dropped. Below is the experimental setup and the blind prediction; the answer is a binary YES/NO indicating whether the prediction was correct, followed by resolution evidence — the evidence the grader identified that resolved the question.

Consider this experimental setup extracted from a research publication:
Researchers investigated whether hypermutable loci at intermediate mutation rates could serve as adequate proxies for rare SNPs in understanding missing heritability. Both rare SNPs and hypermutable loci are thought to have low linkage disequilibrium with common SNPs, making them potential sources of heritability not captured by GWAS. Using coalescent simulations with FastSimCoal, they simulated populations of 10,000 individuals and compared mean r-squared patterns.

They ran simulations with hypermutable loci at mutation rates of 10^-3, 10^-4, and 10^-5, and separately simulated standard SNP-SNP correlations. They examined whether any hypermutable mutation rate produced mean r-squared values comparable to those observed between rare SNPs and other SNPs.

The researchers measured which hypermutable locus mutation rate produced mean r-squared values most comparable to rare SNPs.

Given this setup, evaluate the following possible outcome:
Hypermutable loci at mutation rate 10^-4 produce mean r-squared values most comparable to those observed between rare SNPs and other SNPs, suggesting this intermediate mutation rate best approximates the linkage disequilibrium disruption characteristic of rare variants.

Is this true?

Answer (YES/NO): NO